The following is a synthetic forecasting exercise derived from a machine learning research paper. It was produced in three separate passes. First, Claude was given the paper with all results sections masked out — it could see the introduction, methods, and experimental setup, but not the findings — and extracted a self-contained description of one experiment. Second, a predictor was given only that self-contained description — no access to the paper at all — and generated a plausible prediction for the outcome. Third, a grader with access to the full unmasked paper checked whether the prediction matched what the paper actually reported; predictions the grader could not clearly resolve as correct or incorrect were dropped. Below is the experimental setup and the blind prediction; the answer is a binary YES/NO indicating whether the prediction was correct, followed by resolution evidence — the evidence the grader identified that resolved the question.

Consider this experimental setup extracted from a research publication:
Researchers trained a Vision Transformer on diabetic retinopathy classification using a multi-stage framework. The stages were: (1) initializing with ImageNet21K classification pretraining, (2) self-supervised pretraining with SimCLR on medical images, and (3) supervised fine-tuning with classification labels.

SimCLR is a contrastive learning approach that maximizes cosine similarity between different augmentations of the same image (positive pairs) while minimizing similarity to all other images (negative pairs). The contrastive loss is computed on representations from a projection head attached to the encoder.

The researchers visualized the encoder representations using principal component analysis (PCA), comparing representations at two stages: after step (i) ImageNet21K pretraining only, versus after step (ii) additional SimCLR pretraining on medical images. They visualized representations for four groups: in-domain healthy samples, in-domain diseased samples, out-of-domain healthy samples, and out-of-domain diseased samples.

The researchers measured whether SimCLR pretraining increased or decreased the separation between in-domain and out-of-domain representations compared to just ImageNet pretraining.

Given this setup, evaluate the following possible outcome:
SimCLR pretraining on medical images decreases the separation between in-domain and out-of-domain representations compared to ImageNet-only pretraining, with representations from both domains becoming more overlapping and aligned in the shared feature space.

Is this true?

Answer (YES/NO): NO